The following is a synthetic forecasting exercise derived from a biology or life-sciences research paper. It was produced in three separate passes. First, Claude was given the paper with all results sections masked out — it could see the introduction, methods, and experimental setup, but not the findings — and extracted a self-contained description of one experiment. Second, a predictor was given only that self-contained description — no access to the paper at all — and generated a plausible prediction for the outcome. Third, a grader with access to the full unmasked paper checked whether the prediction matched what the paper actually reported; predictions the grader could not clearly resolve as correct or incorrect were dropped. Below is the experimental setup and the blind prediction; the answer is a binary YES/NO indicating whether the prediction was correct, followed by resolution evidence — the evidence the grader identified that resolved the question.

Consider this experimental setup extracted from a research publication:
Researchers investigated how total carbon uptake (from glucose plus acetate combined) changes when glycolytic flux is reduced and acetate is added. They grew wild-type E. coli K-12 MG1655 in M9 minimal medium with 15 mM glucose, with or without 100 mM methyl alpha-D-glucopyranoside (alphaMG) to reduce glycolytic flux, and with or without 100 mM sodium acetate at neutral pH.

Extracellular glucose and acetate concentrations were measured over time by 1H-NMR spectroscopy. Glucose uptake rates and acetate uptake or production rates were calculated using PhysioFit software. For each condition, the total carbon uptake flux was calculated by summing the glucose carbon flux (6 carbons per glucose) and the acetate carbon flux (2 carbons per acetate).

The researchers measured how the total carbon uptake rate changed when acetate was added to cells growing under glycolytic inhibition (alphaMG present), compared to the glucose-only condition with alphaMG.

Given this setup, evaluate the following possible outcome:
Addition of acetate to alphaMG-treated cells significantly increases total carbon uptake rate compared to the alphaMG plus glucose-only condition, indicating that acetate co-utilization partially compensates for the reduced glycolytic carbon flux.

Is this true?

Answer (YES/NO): YES